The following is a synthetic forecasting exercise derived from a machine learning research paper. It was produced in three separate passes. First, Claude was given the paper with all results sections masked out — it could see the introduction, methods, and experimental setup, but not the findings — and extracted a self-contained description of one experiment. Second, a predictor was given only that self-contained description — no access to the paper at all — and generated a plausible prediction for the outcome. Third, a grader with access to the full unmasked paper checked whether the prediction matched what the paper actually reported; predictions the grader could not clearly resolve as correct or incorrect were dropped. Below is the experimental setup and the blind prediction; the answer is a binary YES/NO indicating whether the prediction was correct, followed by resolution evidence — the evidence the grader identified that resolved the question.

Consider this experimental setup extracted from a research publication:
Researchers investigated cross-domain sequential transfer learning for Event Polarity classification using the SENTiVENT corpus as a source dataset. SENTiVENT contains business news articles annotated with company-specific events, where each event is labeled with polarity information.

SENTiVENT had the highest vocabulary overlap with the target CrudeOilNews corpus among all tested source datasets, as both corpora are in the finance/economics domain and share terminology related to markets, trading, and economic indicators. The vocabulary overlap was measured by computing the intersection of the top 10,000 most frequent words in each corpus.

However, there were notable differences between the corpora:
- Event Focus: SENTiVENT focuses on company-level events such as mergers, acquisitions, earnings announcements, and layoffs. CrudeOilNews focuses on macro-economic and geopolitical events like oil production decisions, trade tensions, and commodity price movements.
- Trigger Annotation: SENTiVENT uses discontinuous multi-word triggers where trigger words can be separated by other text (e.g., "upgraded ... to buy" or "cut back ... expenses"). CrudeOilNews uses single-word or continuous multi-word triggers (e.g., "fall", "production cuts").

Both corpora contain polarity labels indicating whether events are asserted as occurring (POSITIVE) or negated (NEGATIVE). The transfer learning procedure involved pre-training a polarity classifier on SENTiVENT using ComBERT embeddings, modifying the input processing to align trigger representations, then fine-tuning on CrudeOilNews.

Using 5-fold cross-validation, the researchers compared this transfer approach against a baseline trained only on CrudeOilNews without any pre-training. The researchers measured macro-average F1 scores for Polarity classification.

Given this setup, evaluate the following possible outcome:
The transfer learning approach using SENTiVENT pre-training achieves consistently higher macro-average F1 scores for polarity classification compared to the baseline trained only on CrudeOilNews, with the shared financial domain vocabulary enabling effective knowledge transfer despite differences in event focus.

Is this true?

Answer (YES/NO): YES